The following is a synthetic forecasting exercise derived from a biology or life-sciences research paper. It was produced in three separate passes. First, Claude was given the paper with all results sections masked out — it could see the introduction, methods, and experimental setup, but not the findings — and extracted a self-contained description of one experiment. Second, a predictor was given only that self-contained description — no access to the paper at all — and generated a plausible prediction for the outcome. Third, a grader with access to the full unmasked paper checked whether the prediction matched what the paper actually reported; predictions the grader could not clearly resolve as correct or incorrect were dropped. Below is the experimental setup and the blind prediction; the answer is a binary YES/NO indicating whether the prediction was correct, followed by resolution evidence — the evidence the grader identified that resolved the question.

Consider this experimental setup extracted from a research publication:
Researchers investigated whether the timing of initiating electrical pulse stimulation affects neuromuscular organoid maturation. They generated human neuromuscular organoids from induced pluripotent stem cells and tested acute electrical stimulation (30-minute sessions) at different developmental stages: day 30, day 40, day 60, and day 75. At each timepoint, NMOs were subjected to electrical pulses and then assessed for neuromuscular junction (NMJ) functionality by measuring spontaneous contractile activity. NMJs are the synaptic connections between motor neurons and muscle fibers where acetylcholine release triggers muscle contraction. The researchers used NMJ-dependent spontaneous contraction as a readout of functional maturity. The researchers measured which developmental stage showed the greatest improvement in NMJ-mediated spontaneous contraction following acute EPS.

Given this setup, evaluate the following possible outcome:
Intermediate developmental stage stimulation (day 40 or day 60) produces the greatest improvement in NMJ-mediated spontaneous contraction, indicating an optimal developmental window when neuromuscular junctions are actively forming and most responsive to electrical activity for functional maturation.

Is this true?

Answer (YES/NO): NO